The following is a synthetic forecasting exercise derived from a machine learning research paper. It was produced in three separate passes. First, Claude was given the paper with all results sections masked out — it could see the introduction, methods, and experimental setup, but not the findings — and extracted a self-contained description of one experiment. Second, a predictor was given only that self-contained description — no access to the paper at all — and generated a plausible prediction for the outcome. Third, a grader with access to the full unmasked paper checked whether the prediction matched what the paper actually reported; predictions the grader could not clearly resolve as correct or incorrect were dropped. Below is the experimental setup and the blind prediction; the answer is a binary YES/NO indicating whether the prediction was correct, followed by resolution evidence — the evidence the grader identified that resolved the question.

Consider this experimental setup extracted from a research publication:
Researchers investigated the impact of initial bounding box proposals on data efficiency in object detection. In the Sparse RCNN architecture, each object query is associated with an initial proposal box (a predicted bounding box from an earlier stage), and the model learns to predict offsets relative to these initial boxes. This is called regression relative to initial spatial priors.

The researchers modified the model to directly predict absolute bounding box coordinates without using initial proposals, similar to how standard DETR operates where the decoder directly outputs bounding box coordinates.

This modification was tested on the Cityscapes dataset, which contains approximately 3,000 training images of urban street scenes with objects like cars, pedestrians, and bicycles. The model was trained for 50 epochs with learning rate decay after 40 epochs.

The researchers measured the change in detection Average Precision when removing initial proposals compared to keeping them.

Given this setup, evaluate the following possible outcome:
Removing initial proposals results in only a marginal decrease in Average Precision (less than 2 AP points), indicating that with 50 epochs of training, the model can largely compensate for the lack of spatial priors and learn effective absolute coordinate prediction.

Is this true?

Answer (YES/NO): NO